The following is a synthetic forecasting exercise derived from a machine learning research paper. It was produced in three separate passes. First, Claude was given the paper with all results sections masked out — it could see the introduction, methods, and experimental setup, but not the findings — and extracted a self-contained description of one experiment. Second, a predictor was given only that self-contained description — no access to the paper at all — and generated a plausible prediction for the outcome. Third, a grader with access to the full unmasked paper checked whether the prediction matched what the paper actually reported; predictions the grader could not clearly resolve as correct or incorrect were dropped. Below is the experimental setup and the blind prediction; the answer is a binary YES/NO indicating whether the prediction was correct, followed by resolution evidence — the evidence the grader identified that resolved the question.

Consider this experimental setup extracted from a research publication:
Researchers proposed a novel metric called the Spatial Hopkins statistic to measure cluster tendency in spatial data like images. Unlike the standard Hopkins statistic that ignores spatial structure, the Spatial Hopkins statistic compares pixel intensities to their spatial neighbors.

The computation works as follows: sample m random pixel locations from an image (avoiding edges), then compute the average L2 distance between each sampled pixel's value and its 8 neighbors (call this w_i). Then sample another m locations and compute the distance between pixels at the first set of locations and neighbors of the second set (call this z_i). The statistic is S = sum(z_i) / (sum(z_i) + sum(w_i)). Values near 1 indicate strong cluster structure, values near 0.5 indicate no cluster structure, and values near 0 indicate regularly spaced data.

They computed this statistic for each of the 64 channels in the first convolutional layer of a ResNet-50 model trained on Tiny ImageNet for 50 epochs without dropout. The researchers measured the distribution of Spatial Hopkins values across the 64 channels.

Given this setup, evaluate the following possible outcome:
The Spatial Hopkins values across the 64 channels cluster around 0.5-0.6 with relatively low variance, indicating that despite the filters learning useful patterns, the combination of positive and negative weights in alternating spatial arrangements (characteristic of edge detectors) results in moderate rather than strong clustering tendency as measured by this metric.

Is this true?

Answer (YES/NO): NO